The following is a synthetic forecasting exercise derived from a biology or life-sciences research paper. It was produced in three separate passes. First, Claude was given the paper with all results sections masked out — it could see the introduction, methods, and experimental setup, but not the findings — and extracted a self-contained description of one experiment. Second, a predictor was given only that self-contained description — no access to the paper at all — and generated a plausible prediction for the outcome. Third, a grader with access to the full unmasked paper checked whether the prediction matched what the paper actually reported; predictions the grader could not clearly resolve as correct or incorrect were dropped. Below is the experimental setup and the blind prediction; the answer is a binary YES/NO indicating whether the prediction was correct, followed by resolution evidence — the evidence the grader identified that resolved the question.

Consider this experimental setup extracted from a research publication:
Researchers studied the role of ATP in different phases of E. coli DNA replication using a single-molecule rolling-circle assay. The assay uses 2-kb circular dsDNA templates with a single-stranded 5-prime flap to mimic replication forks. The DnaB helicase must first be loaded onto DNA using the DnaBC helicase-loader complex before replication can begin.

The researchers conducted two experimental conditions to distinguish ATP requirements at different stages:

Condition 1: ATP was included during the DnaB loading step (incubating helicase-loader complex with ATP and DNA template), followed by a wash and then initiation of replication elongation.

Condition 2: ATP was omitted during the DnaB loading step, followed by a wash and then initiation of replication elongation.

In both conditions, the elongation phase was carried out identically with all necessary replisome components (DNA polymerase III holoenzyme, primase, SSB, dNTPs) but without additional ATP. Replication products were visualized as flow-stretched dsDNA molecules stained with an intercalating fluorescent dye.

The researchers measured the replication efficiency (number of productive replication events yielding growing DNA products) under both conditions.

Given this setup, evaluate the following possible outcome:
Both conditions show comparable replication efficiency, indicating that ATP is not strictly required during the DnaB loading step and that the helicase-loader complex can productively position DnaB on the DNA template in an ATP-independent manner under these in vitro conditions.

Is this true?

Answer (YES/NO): NO